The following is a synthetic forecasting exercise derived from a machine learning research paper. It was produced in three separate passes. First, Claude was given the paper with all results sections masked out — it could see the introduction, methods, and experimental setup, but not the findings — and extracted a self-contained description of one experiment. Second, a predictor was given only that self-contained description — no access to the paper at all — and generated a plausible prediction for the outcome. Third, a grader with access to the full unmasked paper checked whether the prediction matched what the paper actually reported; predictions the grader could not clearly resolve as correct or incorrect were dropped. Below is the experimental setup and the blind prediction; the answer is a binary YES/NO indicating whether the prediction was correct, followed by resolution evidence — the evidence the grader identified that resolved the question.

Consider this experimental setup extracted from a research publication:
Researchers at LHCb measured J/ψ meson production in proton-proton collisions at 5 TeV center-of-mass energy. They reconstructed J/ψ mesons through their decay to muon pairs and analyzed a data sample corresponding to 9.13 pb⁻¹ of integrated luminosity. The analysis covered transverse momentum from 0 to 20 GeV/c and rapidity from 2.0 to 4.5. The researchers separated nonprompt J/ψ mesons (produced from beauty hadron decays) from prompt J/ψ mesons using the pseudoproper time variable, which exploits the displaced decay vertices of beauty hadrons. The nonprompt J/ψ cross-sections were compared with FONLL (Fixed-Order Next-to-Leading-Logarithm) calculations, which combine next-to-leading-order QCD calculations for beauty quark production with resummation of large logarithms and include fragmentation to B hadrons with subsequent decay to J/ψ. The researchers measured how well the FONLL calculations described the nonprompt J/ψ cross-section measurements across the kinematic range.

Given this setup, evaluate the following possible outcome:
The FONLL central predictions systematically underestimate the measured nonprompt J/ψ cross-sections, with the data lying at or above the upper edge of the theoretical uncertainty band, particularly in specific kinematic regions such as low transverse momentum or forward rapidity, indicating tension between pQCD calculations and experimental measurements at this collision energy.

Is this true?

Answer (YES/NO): NO